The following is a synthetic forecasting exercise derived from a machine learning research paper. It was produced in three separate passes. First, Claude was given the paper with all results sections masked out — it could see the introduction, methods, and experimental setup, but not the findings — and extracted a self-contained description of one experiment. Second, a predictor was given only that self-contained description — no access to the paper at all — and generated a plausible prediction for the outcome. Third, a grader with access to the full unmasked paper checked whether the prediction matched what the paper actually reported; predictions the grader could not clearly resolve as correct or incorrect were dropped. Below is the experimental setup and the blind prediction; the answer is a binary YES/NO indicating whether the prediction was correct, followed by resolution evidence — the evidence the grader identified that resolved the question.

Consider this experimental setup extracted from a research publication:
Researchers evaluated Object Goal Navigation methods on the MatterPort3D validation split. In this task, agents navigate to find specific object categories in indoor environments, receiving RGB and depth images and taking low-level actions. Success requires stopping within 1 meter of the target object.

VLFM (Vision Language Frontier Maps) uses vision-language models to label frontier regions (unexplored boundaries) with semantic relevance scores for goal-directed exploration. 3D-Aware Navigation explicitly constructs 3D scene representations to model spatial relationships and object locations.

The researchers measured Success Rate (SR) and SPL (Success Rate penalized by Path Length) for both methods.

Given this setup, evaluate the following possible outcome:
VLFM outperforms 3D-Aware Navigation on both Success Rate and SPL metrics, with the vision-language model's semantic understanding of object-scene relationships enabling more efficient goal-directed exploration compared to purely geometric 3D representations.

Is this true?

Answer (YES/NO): YES